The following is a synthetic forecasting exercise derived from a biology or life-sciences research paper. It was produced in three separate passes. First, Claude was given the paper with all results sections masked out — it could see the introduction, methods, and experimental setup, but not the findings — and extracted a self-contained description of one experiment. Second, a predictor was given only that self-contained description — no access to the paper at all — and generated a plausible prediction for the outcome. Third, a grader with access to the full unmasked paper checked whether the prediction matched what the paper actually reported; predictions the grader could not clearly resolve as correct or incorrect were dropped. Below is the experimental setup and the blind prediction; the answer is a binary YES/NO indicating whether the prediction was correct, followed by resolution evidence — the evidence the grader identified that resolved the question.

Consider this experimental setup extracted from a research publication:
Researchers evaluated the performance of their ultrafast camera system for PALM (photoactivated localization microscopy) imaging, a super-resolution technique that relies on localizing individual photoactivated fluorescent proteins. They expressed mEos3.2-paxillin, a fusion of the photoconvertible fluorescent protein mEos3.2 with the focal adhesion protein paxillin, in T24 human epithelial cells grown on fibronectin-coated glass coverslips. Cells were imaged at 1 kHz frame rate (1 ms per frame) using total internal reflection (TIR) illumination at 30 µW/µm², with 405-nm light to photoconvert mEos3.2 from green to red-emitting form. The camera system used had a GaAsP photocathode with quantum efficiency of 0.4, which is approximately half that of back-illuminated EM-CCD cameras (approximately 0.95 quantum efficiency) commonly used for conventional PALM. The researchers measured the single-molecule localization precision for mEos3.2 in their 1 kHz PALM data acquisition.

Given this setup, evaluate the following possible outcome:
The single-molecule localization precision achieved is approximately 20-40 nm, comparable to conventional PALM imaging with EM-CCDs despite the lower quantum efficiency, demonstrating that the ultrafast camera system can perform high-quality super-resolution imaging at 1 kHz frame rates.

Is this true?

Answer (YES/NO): YES